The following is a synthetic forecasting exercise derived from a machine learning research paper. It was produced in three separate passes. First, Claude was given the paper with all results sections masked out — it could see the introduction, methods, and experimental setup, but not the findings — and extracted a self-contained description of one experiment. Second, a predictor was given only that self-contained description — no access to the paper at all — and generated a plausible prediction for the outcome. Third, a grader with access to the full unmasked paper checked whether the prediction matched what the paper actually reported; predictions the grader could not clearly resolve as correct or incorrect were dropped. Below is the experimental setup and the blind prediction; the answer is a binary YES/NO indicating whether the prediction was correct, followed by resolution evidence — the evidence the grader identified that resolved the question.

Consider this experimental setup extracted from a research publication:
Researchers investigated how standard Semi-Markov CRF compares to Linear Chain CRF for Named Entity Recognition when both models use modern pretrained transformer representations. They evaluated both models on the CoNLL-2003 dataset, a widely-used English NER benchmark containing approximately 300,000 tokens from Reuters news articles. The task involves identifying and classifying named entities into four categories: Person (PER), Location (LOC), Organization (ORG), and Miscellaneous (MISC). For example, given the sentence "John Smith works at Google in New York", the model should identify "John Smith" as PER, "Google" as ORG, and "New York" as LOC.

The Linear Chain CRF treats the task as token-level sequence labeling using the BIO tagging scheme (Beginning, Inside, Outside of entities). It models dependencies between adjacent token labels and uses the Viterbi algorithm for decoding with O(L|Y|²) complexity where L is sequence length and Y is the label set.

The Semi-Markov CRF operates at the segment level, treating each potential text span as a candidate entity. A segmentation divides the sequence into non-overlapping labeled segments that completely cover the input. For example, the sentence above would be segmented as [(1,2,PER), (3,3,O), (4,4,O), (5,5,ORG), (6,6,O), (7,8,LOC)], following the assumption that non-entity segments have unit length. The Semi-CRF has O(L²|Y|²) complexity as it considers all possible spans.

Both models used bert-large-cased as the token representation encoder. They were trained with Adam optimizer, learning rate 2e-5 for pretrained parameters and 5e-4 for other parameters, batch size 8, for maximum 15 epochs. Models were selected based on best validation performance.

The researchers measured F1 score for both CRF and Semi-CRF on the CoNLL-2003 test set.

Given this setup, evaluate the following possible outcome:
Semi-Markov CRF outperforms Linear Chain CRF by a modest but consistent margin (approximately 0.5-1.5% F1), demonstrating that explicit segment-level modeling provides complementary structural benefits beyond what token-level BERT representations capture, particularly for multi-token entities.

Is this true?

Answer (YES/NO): NO